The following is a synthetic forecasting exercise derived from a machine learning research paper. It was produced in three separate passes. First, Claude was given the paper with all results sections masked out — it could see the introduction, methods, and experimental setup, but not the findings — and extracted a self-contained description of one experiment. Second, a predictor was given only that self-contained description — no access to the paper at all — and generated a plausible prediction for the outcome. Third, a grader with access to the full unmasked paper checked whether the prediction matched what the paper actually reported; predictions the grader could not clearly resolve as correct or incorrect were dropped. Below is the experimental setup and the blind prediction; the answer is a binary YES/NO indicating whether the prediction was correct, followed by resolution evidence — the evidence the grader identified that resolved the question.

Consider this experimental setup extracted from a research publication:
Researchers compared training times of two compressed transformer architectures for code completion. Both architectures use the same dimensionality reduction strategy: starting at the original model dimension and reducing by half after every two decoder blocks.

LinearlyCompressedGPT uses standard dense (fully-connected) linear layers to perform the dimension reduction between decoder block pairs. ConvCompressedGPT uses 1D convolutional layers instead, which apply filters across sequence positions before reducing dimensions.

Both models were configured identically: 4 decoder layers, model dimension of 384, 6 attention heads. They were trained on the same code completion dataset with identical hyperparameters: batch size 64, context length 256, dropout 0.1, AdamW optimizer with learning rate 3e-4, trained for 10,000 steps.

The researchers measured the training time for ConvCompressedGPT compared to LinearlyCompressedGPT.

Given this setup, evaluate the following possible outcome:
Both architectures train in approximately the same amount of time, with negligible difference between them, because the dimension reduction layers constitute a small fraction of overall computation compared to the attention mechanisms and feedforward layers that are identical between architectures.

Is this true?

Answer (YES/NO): NO